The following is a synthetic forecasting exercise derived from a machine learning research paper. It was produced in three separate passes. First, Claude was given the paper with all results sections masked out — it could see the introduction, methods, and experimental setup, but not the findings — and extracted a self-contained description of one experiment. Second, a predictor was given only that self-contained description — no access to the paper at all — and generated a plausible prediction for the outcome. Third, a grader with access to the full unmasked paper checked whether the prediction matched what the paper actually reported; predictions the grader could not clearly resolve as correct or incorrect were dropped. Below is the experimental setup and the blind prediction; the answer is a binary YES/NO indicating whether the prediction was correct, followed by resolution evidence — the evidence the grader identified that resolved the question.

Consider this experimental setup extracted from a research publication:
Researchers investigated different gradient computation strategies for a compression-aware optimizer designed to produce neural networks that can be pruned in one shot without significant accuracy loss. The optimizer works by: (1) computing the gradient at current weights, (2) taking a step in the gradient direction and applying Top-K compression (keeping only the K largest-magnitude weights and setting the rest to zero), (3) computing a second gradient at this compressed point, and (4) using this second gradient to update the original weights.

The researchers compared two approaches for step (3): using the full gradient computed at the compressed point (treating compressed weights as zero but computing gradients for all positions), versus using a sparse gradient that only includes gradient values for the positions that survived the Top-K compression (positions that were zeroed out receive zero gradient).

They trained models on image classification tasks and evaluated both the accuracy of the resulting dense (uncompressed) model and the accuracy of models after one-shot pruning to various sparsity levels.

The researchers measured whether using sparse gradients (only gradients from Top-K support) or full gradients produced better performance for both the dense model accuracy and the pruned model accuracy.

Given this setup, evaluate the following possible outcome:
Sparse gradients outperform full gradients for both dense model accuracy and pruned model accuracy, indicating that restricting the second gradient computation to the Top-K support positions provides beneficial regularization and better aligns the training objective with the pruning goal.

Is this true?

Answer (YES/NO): YES